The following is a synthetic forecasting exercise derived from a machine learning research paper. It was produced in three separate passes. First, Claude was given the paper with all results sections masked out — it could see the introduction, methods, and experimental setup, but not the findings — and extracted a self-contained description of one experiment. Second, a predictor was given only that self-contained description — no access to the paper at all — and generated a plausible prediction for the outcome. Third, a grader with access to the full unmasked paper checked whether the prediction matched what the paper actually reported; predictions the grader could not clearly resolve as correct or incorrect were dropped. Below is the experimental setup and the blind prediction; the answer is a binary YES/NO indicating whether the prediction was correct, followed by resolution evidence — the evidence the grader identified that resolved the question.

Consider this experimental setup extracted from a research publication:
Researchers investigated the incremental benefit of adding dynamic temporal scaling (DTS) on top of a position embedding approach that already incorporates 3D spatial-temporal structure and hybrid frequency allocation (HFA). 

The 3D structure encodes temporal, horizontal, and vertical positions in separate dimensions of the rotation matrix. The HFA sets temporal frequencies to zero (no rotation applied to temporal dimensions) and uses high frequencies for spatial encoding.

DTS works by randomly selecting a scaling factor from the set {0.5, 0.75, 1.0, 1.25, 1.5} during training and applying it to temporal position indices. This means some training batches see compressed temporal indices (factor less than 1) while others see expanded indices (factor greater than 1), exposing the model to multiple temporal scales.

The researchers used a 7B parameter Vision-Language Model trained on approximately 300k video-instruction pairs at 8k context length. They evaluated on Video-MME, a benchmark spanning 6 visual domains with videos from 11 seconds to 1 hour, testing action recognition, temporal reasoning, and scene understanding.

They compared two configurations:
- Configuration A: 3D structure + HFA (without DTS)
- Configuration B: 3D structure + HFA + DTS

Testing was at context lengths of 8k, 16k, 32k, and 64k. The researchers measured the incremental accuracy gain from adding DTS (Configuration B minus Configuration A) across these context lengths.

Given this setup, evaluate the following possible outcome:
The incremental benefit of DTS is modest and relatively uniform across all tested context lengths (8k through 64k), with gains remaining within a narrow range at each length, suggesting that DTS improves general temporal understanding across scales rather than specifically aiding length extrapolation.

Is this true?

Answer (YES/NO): NO